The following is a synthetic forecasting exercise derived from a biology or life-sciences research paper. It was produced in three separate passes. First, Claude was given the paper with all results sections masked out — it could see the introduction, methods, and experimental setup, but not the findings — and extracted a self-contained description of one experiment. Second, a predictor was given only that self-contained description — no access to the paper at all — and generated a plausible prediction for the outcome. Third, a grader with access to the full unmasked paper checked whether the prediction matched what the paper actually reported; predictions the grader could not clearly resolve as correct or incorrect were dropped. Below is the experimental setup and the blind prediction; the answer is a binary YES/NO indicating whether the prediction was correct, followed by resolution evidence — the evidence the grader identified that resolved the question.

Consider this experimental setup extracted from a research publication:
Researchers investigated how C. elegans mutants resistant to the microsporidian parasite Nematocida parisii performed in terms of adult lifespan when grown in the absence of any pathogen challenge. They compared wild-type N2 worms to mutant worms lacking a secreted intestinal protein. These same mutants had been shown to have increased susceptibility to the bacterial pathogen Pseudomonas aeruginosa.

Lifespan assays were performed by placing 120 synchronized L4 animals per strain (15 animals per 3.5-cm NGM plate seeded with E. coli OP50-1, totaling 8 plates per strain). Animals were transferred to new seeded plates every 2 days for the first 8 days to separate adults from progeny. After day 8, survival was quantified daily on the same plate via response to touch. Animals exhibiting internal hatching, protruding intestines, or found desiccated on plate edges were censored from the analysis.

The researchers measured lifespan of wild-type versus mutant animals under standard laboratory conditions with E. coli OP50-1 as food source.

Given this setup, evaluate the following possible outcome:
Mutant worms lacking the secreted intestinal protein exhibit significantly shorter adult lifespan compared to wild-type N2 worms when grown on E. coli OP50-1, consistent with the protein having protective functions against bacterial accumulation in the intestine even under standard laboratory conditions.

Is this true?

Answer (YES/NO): NO